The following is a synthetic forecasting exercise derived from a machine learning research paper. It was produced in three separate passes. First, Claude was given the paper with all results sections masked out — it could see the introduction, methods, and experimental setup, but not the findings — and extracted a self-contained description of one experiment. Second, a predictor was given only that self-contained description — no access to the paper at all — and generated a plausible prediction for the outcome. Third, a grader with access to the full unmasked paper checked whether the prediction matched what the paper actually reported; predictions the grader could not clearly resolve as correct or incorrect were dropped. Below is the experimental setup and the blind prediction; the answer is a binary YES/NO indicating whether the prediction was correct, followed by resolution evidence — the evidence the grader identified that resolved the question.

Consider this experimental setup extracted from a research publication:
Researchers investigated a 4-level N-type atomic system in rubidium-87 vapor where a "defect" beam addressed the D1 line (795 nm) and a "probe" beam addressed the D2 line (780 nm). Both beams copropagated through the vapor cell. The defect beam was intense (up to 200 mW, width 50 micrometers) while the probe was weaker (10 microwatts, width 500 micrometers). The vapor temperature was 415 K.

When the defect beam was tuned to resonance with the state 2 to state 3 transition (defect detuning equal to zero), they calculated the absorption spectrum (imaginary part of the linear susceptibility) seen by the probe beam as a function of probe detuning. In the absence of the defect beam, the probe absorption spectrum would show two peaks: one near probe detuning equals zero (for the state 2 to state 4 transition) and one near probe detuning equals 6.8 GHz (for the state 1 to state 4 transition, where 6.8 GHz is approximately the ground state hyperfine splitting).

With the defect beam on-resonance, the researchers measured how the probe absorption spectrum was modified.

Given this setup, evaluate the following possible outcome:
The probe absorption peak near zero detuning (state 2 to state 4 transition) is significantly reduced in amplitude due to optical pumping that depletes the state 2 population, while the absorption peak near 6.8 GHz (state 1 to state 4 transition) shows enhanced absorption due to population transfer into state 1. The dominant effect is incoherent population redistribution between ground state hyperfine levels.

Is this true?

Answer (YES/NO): NO